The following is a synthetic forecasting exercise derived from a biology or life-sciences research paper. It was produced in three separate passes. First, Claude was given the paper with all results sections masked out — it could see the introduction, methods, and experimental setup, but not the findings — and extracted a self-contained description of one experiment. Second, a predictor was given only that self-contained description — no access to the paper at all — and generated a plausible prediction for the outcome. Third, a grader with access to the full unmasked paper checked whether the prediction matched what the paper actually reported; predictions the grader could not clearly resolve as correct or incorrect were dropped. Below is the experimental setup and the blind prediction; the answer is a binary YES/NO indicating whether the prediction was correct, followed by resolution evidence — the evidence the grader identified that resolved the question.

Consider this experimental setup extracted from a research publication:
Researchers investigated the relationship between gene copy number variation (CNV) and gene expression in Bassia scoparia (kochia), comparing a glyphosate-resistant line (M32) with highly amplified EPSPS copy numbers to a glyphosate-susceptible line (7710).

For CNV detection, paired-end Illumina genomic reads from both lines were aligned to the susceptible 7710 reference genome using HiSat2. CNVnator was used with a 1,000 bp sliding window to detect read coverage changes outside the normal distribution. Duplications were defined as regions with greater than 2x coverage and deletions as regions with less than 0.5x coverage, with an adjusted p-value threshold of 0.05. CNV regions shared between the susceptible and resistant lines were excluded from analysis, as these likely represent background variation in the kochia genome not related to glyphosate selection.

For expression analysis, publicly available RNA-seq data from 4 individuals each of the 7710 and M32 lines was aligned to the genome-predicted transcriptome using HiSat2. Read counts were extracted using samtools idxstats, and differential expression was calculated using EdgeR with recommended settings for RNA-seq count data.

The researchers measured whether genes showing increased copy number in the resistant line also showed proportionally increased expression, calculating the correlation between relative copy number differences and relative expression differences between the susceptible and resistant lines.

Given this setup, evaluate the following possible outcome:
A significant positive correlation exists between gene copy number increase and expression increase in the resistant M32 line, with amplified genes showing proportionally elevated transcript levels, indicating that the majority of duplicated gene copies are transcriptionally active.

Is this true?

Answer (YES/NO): NO